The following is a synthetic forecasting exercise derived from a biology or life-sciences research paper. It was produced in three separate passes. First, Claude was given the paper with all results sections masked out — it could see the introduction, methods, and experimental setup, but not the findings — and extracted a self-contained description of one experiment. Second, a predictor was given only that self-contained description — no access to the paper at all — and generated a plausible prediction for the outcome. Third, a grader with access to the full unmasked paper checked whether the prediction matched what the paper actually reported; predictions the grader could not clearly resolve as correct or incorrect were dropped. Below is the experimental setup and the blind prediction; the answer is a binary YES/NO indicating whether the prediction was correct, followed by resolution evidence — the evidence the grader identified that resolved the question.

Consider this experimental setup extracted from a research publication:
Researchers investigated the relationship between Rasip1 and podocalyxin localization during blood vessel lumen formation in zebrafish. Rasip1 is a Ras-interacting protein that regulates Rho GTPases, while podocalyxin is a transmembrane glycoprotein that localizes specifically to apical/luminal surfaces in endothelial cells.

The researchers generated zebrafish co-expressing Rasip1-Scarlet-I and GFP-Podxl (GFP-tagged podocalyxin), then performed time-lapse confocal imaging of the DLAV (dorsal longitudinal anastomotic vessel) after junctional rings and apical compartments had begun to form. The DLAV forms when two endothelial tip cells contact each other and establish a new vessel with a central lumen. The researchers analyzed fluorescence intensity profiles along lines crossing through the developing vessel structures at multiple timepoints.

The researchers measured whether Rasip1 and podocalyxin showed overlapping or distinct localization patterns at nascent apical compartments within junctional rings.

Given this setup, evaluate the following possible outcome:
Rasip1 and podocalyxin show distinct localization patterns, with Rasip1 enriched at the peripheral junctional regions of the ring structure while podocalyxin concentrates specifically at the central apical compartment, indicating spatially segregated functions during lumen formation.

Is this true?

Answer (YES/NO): NO